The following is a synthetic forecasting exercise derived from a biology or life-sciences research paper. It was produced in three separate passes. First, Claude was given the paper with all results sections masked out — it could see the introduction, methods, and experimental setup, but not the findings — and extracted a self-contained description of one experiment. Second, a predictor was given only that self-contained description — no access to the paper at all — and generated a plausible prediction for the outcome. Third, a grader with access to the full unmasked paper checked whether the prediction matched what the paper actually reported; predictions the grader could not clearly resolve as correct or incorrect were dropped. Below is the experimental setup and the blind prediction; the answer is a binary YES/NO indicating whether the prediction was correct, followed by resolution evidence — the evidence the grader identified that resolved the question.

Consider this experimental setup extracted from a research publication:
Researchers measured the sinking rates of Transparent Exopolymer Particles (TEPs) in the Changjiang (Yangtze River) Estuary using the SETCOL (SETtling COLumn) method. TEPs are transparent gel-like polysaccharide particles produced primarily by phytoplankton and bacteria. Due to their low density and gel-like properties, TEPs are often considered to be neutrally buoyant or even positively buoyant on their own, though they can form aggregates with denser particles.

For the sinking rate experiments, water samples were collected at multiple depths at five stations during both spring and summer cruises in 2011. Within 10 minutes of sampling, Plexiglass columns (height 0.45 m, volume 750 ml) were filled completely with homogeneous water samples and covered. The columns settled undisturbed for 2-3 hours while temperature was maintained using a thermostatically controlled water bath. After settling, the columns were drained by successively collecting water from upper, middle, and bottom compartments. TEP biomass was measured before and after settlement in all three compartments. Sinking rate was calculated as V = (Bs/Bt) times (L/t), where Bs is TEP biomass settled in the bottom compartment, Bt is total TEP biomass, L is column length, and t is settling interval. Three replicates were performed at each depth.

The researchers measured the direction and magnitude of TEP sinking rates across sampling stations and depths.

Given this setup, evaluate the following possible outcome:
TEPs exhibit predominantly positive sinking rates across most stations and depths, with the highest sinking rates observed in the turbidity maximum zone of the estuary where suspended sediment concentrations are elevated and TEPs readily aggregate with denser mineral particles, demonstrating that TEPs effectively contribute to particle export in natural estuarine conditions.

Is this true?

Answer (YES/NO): NO